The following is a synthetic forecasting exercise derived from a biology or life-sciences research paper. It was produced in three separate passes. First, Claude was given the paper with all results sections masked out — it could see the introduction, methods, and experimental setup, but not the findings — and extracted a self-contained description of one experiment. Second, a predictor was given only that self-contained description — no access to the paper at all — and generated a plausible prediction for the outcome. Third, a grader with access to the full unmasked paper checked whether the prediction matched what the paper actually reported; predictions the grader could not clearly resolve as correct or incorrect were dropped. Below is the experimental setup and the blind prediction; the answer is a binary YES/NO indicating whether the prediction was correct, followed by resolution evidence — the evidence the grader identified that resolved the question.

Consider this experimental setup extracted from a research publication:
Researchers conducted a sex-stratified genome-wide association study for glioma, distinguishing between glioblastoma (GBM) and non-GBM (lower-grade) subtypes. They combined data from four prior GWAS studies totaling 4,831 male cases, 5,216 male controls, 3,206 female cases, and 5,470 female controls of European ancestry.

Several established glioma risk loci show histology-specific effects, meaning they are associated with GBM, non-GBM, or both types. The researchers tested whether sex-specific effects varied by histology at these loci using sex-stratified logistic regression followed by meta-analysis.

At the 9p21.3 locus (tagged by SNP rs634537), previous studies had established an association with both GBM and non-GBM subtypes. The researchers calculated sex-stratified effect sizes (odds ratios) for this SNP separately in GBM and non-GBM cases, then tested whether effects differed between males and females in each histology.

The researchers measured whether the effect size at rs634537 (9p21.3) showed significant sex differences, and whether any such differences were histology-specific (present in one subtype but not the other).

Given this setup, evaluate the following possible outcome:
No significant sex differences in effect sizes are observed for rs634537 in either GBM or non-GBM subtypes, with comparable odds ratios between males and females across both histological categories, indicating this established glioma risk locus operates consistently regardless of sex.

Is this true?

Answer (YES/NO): YES